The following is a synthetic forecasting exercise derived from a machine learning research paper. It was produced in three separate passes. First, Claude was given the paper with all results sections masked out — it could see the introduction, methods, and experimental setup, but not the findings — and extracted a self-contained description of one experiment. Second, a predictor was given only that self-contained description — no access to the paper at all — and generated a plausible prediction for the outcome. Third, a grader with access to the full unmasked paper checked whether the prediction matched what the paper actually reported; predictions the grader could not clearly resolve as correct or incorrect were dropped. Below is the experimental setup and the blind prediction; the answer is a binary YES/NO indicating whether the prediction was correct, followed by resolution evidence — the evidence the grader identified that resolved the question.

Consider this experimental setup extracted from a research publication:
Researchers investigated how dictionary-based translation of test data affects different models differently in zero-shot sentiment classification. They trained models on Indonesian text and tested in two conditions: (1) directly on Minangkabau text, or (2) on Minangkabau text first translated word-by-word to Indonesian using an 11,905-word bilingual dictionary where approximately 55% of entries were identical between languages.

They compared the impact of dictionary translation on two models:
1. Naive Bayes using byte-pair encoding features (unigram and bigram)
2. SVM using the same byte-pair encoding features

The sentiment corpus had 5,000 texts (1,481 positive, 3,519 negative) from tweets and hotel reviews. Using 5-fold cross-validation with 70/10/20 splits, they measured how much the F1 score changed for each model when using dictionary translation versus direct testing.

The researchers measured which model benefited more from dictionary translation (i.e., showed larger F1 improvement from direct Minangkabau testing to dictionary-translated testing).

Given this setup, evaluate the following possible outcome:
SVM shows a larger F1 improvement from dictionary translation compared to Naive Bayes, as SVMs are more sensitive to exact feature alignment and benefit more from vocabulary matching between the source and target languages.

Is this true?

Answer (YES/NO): YES